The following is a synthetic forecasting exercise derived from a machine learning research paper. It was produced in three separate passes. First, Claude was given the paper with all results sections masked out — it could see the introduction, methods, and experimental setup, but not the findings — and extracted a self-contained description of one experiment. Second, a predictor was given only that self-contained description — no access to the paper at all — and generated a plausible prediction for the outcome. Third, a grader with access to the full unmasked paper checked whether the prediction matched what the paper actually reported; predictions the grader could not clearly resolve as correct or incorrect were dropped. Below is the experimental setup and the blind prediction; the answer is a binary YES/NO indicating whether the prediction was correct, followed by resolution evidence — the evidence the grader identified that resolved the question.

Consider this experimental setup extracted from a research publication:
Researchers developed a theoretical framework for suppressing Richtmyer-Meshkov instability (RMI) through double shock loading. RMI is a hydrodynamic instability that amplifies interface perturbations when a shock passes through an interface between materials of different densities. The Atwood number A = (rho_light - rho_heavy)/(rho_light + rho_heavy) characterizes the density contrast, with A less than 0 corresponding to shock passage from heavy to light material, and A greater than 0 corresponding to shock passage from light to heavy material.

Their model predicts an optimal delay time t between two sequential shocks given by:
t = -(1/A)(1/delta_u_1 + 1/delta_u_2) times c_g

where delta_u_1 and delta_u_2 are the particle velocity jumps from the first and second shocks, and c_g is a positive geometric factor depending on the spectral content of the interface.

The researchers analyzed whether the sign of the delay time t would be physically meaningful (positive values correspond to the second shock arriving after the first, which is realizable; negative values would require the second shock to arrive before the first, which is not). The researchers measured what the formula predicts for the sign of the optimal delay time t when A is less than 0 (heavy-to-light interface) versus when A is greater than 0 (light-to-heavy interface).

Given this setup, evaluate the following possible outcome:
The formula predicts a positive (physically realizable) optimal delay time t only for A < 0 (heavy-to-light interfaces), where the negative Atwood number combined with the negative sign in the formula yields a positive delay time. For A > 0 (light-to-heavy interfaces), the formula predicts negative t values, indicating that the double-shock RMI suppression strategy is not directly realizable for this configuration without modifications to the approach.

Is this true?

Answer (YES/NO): YES